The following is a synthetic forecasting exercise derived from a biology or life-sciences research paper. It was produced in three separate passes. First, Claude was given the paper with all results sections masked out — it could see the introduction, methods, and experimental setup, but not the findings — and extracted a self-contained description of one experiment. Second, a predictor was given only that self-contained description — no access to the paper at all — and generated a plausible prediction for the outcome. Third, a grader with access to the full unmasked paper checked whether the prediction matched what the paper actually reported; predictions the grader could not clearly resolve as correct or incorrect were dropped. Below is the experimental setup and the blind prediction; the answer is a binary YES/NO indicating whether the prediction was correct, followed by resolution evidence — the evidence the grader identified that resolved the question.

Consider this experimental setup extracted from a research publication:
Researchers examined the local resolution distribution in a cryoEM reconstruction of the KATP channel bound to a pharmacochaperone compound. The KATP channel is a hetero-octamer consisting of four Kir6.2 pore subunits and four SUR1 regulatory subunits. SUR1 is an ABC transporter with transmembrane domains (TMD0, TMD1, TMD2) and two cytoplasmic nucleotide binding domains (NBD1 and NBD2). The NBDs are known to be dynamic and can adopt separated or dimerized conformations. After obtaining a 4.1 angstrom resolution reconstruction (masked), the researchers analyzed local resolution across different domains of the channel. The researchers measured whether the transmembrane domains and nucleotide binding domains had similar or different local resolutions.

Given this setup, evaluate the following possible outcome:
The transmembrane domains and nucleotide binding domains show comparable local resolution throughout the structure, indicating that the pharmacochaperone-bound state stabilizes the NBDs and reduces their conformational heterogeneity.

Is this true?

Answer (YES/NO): NO